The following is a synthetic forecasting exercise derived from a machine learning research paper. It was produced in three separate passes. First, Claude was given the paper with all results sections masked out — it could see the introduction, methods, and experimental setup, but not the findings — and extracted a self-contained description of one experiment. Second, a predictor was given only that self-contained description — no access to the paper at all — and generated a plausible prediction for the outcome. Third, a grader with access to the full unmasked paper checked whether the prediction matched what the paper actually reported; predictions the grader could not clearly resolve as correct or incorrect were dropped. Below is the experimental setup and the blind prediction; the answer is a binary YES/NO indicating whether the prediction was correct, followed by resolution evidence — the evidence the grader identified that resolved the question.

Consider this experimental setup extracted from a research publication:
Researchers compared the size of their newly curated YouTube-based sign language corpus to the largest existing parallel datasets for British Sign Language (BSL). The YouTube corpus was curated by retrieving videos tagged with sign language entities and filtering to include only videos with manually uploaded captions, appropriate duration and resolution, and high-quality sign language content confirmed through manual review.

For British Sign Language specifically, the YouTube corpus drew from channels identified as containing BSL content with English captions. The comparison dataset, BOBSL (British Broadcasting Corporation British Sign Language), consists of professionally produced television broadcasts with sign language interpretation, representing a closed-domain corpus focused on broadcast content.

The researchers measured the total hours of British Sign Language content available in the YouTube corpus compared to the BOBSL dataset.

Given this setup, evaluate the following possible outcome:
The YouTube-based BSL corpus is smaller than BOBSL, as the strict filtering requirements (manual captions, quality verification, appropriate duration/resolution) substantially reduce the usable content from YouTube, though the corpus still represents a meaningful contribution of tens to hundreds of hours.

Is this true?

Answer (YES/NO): YES